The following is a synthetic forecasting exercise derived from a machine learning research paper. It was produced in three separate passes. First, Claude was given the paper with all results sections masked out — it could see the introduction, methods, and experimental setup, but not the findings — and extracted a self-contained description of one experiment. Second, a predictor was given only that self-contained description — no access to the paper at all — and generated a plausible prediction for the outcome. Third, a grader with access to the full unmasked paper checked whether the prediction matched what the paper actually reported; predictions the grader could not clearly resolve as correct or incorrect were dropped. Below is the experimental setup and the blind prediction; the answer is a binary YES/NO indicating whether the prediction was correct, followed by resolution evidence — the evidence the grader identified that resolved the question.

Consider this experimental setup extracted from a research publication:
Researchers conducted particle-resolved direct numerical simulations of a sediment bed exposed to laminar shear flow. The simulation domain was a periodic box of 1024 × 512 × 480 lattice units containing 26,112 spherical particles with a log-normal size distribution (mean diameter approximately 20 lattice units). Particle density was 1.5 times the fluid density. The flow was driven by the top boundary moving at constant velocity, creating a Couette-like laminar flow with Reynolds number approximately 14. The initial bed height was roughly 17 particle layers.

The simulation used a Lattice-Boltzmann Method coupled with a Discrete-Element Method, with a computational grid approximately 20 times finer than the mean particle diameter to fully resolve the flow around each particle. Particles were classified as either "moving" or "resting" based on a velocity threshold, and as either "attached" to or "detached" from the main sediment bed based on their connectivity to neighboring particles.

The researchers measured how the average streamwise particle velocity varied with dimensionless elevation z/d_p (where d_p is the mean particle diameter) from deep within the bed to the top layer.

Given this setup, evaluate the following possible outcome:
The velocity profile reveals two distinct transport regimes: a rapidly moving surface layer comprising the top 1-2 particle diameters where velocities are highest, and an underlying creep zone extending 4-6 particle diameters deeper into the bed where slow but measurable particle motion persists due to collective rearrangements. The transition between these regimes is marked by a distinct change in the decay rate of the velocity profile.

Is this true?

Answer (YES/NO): NO